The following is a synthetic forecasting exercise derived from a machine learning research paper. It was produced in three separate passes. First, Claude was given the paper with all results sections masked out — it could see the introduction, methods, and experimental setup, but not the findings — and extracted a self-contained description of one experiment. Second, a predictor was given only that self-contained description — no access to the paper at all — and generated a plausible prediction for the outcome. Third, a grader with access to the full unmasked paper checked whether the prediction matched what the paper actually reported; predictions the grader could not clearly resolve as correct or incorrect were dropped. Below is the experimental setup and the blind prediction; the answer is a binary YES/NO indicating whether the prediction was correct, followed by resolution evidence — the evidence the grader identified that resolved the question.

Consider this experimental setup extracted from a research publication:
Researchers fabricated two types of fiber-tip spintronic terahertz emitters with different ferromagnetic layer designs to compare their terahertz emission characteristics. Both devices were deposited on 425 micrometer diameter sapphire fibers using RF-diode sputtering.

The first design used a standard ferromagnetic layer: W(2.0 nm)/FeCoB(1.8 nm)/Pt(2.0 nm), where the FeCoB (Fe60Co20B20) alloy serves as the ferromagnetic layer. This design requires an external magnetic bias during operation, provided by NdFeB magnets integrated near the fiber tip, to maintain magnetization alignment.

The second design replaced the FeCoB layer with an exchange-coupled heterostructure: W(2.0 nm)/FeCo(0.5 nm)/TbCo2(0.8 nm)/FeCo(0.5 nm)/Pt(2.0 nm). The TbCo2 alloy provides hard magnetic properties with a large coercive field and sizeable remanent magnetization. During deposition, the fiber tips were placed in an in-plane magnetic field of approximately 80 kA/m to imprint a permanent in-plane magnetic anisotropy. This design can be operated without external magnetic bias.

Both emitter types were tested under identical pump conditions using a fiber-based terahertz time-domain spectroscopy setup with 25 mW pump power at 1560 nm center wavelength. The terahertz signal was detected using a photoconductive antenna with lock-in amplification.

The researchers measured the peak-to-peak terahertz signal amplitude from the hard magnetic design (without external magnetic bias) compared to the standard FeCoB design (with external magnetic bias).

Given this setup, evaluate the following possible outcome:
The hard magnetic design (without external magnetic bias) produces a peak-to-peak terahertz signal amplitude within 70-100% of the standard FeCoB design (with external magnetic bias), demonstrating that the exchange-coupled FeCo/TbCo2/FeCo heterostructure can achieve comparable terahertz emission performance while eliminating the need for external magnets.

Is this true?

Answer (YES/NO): NO